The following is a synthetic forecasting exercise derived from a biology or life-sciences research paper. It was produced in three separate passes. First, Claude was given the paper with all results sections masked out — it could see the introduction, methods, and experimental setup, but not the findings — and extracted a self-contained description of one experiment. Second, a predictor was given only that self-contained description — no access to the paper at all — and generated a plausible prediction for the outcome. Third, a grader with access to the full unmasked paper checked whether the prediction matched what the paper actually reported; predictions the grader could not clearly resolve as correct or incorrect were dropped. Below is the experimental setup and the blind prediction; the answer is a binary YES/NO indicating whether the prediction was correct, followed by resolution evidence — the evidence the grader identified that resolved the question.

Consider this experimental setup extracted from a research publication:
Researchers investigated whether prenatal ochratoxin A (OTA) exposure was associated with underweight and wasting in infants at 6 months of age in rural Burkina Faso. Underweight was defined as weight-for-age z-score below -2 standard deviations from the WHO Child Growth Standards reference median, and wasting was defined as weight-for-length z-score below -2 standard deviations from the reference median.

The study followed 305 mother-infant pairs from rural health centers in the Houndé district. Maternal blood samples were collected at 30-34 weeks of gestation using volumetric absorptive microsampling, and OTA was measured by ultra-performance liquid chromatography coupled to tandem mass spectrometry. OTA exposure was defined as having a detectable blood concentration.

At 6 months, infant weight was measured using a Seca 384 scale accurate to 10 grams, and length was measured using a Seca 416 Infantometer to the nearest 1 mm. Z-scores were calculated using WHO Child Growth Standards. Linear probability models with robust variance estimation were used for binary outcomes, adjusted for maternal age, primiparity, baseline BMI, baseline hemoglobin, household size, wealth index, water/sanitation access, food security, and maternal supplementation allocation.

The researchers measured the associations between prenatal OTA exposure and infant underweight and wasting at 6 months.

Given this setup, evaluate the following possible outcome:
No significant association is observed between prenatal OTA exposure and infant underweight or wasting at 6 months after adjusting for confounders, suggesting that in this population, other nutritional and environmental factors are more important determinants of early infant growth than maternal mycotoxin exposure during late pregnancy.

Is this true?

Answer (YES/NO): YES